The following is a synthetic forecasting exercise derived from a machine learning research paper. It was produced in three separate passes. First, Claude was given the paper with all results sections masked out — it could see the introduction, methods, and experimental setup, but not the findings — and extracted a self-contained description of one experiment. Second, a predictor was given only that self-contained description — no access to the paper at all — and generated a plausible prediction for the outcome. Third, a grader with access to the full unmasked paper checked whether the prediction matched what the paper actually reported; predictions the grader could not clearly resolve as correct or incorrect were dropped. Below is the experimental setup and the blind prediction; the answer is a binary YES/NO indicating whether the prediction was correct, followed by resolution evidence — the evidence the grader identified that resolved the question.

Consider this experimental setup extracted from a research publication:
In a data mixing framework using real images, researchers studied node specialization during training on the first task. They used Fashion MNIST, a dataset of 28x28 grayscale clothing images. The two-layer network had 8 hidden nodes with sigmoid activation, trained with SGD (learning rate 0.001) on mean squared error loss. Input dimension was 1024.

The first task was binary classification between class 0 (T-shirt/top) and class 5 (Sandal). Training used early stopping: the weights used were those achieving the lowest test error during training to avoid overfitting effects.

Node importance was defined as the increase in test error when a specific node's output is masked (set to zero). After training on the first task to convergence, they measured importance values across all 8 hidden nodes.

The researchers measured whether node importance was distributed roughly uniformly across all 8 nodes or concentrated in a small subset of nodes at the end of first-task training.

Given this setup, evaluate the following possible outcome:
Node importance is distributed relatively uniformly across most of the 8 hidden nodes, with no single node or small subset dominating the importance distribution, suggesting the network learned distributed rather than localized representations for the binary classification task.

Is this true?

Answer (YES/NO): NO